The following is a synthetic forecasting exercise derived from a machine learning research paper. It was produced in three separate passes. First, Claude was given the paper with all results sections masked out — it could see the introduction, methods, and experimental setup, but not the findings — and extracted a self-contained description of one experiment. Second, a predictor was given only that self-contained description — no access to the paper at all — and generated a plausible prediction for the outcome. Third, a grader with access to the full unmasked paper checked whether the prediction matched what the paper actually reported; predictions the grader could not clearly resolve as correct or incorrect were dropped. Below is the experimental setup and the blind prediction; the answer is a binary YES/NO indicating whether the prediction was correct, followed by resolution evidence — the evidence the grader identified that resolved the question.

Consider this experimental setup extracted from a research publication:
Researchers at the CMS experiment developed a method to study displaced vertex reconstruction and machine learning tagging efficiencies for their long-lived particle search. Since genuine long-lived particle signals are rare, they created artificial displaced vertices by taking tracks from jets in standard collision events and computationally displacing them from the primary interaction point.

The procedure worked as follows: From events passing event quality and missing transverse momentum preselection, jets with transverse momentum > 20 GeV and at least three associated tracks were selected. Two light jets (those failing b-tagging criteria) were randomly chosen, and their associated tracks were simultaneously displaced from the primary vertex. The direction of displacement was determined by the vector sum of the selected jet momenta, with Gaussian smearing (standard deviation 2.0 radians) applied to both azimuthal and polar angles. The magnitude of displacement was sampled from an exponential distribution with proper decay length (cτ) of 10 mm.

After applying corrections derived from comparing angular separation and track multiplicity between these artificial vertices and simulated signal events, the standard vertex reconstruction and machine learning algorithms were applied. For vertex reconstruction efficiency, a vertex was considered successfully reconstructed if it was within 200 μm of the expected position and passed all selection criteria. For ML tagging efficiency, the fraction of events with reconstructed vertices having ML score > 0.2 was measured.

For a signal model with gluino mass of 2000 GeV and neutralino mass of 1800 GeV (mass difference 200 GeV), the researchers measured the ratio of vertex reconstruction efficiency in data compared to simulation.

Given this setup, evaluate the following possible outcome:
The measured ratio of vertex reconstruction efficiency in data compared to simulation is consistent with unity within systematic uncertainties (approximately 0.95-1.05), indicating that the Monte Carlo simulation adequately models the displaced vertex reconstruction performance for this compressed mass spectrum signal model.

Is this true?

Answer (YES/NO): NO